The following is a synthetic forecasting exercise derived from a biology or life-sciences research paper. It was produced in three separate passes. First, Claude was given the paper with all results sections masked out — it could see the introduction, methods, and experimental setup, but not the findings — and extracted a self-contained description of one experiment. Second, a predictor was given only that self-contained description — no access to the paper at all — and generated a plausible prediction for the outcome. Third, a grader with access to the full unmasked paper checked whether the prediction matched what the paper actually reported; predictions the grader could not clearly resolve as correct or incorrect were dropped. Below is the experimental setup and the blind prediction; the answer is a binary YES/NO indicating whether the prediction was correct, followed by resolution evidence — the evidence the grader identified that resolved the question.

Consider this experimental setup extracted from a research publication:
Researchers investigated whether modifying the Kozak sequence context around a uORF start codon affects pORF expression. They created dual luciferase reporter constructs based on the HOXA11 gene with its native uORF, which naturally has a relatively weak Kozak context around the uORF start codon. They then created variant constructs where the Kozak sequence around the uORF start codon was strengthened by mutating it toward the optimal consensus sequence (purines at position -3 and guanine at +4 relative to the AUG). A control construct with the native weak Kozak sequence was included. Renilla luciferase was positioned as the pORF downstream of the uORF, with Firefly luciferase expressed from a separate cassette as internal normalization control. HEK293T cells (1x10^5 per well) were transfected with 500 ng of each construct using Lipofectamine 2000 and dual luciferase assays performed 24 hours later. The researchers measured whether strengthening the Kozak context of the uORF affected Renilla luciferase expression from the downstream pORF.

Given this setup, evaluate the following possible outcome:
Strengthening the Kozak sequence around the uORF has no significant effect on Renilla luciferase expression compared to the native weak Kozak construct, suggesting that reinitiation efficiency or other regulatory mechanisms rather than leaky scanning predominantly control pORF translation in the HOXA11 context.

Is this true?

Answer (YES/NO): YES